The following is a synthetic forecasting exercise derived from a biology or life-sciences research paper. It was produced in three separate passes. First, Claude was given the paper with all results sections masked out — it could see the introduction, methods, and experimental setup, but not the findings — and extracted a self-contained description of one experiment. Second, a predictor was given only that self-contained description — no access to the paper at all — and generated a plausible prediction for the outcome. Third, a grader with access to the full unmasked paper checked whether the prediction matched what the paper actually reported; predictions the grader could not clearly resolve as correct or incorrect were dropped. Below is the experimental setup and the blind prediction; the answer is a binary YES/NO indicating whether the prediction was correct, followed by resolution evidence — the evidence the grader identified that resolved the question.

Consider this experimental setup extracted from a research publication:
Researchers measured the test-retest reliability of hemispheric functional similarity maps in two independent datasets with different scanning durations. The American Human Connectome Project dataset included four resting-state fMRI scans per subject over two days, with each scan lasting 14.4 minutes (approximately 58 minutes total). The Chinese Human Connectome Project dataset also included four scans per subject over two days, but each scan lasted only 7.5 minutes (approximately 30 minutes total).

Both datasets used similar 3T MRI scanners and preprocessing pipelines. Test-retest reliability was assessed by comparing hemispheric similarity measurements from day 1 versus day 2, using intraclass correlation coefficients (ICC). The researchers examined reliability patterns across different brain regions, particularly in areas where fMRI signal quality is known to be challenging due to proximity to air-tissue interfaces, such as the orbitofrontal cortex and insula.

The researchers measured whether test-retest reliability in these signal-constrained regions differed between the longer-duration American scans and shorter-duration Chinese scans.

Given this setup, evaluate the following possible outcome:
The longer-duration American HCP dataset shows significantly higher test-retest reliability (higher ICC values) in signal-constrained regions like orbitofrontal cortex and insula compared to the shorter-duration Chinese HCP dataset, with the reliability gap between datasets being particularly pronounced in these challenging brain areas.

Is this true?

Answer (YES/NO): NO